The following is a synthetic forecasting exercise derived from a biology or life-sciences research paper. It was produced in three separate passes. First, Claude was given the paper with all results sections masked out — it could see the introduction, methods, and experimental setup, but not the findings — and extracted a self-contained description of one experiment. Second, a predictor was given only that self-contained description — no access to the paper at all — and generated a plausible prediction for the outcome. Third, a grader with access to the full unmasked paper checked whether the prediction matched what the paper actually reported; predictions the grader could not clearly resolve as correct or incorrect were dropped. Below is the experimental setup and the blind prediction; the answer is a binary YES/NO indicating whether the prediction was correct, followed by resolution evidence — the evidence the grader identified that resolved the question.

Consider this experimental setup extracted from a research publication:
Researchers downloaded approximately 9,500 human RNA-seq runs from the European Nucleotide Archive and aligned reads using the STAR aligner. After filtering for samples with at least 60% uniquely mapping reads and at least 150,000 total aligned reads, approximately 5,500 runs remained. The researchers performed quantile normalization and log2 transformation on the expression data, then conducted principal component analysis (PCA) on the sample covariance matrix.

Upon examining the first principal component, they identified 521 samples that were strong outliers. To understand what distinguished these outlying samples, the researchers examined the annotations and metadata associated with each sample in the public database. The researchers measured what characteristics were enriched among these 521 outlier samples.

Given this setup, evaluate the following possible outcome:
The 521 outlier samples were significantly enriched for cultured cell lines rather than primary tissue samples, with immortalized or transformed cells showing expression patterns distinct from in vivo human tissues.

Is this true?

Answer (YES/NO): NO